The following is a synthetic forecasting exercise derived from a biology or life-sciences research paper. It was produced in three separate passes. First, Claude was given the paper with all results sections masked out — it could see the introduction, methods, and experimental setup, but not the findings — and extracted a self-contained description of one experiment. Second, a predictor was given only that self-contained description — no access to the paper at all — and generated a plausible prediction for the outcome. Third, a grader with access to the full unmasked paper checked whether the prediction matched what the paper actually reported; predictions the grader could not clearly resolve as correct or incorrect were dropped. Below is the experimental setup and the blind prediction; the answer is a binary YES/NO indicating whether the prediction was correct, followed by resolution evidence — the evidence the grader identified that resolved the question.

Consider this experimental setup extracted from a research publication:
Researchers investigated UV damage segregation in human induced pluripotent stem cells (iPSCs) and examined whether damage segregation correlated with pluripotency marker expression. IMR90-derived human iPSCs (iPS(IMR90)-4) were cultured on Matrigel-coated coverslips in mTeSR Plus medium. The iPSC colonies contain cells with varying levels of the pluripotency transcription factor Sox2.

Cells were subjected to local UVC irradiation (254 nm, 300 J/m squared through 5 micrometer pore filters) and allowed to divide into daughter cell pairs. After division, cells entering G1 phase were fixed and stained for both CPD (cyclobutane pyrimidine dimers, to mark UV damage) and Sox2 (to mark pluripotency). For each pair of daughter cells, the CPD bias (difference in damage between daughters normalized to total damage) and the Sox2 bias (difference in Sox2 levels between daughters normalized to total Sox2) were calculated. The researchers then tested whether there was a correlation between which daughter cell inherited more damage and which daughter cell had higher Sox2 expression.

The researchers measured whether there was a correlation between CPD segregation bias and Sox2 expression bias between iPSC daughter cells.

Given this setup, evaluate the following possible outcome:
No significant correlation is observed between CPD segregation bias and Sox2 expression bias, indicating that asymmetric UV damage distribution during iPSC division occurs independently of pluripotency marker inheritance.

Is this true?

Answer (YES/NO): NO